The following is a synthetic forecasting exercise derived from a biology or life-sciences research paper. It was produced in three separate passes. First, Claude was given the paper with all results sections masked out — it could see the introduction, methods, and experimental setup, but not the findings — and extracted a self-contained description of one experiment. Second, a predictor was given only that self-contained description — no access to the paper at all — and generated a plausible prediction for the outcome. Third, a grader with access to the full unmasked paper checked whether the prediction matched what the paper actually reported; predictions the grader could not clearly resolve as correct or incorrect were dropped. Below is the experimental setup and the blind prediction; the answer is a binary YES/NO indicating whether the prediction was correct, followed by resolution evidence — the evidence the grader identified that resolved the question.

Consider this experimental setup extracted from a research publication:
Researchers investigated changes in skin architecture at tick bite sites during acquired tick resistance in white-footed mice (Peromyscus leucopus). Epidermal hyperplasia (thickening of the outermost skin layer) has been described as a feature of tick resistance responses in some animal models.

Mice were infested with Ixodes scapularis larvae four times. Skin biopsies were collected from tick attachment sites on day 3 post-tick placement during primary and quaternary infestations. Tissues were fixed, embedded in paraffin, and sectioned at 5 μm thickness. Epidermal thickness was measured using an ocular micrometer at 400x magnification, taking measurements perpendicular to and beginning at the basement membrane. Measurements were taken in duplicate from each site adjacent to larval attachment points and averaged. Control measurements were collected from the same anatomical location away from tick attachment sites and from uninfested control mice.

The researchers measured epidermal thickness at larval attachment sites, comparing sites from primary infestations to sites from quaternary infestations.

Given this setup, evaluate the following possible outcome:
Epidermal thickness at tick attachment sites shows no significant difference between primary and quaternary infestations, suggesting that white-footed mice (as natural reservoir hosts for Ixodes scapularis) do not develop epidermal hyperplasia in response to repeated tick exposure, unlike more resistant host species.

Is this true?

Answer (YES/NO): NO